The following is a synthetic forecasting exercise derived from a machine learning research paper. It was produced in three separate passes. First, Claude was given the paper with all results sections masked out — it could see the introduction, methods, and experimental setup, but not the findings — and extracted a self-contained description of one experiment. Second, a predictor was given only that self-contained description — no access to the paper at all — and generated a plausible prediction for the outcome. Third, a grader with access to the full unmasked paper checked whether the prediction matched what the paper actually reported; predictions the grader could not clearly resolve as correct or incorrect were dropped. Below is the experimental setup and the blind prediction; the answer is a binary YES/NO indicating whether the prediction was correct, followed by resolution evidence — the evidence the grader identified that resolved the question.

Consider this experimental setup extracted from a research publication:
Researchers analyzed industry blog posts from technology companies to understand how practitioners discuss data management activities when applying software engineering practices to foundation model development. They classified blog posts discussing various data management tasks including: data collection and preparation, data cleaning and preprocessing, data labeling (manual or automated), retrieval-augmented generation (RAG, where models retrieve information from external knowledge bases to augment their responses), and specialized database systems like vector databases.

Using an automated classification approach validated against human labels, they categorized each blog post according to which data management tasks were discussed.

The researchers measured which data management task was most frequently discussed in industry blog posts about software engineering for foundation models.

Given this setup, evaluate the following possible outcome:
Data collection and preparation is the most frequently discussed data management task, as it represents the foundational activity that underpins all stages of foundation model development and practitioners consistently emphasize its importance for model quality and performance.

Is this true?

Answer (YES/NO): NO